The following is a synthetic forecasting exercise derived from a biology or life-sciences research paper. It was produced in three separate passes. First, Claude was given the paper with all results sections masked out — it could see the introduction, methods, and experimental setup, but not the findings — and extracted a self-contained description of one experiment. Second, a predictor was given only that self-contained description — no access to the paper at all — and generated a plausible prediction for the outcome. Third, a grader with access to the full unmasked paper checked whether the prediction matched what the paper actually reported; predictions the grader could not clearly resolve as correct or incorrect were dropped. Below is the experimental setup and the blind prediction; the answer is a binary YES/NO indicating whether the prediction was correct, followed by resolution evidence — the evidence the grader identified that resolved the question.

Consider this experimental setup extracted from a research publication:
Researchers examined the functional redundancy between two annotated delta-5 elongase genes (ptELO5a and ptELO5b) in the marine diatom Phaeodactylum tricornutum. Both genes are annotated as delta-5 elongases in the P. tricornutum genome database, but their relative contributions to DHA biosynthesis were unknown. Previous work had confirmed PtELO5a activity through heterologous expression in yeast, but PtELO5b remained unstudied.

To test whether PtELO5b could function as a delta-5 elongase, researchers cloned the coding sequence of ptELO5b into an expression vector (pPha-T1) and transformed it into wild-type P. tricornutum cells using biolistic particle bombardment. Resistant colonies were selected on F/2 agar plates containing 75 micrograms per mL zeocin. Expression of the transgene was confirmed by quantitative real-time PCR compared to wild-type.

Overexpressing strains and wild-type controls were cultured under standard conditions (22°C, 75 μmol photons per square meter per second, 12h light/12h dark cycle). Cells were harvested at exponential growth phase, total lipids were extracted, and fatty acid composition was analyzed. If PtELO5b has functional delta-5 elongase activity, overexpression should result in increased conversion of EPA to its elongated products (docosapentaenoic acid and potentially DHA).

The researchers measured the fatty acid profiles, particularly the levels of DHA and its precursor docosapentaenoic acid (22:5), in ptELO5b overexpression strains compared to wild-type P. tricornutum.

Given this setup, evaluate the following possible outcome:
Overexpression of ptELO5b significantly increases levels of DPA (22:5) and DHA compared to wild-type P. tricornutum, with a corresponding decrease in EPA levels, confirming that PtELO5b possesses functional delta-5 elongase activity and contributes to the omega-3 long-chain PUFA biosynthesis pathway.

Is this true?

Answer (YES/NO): NO